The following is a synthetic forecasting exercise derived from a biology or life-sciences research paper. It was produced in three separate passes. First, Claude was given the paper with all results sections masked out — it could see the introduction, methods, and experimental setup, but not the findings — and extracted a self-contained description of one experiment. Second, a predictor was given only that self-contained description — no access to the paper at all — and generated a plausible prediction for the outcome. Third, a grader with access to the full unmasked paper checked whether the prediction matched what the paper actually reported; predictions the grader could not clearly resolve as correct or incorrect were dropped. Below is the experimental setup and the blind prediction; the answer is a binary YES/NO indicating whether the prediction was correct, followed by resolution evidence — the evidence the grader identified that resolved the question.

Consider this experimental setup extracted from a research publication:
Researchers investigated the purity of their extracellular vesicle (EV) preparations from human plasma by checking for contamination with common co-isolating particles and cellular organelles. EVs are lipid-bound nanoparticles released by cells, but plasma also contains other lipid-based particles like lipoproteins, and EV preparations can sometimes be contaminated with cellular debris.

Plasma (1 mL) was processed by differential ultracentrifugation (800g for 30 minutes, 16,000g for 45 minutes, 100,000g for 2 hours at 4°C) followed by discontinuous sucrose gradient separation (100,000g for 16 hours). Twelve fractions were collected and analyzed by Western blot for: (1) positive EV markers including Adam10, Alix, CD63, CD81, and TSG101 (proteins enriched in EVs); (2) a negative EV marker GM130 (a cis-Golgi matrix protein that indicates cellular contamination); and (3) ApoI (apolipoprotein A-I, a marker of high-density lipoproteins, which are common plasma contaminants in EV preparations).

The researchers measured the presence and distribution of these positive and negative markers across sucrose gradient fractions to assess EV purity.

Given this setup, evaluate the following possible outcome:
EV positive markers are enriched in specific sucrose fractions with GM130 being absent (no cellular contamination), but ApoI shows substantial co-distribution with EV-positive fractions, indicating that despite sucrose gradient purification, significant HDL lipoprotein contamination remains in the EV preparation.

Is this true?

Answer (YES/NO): NO